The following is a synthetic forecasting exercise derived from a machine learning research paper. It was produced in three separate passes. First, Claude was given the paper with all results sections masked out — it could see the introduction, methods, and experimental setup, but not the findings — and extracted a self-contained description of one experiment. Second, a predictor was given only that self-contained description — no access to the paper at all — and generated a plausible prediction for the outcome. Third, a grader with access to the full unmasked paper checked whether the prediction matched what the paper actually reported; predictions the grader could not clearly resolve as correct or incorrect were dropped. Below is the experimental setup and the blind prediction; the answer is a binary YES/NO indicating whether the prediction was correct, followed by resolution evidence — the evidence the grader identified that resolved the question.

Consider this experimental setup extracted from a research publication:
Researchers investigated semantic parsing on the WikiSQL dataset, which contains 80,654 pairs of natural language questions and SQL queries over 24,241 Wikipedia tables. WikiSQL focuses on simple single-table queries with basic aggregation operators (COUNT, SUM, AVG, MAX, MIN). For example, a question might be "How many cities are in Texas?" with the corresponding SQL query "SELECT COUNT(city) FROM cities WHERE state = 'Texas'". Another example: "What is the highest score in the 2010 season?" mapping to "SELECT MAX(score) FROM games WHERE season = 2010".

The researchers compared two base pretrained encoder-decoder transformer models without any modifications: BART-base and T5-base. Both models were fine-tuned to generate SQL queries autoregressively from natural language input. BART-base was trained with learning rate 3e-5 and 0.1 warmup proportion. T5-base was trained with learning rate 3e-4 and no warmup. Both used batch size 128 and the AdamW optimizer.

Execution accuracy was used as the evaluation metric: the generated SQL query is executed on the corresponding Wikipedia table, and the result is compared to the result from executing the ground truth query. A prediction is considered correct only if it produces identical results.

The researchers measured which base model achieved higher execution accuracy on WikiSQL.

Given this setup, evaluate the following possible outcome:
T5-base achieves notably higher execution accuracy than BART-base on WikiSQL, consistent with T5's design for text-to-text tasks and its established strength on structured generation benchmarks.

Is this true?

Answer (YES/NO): NO